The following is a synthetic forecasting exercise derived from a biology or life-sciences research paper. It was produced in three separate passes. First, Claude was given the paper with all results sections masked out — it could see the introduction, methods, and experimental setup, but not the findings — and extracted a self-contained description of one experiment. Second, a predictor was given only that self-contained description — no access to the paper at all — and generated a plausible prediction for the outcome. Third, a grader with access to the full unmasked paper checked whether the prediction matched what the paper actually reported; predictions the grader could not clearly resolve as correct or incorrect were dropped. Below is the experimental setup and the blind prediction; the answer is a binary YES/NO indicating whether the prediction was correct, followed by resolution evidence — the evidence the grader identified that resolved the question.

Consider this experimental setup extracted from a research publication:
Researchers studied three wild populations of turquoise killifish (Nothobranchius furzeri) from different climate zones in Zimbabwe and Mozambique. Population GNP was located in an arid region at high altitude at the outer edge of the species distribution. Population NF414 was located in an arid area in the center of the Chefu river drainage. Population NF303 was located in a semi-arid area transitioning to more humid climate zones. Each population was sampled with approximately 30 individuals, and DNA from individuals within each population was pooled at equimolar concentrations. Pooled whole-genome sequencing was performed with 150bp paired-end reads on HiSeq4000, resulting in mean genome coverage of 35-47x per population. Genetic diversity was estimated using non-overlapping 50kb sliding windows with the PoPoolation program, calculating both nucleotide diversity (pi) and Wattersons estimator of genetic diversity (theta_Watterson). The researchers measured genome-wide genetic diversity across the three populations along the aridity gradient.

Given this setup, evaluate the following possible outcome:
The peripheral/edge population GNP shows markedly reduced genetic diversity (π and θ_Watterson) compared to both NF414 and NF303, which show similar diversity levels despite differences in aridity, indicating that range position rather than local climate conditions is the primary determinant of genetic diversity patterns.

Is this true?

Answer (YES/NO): NO